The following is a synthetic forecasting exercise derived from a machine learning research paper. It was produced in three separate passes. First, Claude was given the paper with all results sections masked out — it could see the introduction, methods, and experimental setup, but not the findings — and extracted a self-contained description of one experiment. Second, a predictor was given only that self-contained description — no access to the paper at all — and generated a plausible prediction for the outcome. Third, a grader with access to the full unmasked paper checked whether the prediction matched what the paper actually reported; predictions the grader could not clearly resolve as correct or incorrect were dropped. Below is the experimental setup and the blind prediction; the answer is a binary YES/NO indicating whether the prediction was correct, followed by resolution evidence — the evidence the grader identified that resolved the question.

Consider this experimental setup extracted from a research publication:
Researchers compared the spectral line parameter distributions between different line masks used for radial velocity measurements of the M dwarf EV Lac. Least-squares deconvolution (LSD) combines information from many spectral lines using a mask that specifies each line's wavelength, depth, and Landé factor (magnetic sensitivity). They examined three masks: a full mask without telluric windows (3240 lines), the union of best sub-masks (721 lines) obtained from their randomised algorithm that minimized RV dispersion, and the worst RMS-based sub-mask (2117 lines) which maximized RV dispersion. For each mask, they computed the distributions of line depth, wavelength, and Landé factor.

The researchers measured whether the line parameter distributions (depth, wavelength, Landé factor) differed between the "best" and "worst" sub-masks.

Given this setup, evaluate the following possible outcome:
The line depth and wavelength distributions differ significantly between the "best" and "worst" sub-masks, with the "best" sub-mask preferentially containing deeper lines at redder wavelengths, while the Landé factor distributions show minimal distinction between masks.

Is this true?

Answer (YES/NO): NO